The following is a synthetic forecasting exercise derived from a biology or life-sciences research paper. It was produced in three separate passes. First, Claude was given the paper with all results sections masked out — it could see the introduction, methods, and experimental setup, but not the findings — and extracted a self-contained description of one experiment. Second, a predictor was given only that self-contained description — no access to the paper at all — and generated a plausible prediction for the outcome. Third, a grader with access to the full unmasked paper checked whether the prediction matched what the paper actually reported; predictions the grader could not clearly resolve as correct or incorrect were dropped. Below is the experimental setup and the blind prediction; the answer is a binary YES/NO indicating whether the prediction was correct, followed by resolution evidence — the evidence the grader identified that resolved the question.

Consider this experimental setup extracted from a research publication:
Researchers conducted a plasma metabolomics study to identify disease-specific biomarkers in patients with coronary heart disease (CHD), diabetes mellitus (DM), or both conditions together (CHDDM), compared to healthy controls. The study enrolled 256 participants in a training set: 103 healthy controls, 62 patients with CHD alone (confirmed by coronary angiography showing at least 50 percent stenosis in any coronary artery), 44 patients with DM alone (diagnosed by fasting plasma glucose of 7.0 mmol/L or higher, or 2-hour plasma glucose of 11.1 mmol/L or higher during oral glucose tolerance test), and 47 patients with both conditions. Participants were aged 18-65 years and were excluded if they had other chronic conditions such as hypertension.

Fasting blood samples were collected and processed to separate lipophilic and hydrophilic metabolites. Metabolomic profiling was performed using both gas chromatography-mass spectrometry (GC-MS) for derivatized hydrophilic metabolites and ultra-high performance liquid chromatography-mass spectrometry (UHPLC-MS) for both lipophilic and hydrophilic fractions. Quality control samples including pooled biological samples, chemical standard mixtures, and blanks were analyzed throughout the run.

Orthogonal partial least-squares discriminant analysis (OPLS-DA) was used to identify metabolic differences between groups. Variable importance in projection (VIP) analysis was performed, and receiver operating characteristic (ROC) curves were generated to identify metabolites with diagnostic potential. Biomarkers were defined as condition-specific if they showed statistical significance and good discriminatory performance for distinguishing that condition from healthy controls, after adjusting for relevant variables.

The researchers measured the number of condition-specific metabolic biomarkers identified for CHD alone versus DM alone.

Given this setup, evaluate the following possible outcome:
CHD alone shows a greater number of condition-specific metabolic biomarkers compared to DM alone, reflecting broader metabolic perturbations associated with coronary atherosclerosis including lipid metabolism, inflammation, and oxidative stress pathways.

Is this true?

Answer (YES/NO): YES